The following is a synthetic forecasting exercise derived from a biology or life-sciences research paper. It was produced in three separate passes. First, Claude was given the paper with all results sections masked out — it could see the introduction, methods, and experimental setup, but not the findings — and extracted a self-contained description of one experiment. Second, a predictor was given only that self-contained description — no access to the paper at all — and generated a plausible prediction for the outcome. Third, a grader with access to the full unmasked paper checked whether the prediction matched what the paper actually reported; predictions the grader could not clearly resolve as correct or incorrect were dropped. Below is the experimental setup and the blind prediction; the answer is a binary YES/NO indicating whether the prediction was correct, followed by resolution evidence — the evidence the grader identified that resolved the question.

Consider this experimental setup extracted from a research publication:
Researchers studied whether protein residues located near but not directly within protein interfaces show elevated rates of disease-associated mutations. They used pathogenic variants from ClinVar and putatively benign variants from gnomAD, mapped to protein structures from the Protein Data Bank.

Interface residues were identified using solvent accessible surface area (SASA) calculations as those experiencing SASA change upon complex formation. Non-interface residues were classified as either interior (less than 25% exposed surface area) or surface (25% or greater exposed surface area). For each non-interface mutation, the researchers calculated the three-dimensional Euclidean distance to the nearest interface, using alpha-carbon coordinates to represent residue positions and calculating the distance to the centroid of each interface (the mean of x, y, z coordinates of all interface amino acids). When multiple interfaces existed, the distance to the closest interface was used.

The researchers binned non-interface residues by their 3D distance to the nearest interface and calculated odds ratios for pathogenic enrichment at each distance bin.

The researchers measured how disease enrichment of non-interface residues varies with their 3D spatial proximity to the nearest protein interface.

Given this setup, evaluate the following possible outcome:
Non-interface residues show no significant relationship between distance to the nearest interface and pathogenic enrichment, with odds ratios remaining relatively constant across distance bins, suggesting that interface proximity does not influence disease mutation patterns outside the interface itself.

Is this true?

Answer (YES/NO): NO